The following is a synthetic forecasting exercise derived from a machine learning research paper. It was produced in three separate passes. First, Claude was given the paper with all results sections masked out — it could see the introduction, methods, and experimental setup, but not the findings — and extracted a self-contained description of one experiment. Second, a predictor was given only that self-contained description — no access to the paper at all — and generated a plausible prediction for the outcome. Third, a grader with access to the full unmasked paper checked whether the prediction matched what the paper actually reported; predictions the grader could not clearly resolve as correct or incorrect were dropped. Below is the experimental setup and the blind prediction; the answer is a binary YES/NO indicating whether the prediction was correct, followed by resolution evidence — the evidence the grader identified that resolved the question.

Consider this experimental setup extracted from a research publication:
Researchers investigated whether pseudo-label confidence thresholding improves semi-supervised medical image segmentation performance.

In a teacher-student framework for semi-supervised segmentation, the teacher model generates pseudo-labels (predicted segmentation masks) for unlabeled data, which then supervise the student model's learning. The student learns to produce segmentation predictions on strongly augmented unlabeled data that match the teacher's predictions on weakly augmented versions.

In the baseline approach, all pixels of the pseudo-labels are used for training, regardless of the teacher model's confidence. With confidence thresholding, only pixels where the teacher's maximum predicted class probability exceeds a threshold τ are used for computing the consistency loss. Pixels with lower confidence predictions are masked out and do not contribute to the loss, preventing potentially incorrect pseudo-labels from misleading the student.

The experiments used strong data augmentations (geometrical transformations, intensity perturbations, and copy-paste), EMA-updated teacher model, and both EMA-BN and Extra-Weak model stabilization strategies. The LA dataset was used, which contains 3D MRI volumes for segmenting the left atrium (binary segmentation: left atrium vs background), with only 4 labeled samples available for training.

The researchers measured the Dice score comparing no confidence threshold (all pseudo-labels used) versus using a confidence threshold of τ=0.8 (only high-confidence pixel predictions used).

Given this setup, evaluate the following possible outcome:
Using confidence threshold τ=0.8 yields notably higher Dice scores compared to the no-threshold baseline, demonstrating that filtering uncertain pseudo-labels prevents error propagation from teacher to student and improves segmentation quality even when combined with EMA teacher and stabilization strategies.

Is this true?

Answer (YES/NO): YES